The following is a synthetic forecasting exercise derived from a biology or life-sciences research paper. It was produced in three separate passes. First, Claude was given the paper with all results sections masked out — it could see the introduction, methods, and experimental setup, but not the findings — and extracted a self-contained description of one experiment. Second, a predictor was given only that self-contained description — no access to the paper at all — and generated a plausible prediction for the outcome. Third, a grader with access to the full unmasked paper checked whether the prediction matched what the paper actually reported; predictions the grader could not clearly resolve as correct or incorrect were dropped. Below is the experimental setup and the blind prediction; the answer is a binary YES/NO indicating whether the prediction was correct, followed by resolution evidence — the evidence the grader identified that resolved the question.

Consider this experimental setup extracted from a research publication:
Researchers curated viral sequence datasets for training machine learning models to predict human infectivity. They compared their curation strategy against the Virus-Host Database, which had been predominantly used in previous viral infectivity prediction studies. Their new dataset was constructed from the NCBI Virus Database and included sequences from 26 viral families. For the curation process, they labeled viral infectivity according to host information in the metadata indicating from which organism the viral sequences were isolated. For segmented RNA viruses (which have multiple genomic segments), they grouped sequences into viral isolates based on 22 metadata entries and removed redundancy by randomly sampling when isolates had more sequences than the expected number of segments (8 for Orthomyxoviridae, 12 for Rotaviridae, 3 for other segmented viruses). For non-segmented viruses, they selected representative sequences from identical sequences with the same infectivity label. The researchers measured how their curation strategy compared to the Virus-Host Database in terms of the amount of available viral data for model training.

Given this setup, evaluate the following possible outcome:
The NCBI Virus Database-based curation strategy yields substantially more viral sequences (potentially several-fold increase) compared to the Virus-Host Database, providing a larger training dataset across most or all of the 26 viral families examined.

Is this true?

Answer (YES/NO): YES